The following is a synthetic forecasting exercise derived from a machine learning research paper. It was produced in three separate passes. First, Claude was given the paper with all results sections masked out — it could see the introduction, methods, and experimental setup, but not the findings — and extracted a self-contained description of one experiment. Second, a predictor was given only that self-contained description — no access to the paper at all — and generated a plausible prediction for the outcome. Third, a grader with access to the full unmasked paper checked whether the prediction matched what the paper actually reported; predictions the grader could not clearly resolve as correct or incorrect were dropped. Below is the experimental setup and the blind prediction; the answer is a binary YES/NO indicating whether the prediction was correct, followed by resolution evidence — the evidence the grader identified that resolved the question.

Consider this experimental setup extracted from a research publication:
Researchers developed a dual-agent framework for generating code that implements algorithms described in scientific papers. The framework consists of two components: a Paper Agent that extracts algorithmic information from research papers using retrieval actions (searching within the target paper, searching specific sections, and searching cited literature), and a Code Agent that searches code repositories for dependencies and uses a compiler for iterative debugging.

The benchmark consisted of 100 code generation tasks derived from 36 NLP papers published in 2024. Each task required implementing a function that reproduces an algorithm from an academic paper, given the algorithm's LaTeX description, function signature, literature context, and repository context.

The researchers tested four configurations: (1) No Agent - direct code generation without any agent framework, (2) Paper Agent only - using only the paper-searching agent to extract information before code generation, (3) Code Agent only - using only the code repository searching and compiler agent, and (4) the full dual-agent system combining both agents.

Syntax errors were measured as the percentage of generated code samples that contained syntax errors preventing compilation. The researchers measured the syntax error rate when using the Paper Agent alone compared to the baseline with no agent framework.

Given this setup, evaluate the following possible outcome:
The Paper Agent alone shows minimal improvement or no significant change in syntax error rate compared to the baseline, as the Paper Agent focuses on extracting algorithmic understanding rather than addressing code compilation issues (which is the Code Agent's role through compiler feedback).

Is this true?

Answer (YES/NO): YES